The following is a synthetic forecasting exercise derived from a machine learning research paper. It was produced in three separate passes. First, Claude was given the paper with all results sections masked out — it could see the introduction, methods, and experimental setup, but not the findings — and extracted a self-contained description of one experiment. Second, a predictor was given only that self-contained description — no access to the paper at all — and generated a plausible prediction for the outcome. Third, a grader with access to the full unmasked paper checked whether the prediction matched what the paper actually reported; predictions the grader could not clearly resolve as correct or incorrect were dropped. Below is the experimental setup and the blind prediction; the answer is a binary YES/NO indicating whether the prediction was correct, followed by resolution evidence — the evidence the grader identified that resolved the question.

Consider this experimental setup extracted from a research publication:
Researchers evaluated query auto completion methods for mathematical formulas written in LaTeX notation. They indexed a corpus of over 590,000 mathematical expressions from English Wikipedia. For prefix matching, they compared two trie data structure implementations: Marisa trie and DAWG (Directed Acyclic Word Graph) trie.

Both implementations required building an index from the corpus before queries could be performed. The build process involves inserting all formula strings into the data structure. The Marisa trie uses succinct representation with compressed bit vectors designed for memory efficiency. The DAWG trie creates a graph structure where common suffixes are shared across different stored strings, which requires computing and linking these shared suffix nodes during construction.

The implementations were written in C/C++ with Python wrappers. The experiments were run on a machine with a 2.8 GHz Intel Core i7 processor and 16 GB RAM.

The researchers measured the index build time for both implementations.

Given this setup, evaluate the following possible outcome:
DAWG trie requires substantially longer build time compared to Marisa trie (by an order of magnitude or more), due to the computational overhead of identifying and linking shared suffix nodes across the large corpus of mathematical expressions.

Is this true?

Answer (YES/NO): NO